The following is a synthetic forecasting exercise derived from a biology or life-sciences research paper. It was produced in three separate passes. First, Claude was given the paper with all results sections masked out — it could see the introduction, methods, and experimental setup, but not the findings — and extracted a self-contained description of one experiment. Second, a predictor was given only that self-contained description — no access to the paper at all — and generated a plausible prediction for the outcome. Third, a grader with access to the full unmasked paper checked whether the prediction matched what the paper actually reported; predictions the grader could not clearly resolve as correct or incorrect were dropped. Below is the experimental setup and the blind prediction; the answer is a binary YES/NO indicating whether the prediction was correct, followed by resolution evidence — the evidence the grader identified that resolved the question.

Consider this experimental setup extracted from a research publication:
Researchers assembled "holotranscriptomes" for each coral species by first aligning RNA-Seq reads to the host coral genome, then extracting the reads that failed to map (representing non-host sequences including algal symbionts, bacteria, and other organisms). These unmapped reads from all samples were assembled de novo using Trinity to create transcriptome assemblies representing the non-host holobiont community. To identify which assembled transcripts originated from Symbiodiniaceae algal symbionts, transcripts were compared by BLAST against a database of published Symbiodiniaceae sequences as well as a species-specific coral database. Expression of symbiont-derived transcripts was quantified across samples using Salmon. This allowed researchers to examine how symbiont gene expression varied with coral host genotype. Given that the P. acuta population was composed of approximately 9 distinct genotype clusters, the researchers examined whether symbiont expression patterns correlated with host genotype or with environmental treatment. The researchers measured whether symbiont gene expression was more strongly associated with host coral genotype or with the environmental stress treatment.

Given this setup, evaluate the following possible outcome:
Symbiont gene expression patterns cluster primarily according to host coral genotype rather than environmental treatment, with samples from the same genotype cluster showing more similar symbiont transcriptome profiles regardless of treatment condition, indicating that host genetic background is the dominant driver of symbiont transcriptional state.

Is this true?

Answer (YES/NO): YES